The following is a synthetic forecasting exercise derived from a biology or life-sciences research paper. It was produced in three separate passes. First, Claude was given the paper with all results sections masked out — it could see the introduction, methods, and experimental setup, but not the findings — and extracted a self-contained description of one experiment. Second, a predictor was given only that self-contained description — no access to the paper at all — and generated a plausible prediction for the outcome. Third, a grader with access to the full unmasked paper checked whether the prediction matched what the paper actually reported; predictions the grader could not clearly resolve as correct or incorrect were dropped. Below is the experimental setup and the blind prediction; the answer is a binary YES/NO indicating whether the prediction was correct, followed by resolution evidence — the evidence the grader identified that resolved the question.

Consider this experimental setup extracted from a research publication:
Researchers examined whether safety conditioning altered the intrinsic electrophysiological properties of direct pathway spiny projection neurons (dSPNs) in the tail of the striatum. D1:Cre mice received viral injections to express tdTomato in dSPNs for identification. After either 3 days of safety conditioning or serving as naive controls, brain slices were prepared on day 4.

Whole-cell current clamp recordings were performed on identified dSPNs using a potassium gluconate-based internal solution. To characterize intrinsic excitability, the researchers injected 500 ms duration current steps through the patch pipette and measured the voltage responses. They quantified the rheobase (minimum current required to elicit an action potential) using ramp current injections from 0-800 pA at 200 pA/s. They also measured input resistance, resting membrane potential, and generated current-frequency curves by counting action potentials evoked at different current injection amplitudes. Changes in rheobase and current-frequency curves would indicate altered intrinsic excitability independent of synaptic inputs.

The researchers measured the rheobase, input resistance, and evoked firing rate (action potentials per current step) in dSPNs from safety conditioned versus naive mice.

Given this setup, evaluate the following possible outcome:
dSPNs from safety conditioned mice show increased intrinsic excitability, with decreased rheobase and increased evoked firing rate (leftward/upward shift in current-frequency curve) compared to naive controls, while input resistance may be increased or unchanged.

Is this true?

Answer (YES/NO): NO